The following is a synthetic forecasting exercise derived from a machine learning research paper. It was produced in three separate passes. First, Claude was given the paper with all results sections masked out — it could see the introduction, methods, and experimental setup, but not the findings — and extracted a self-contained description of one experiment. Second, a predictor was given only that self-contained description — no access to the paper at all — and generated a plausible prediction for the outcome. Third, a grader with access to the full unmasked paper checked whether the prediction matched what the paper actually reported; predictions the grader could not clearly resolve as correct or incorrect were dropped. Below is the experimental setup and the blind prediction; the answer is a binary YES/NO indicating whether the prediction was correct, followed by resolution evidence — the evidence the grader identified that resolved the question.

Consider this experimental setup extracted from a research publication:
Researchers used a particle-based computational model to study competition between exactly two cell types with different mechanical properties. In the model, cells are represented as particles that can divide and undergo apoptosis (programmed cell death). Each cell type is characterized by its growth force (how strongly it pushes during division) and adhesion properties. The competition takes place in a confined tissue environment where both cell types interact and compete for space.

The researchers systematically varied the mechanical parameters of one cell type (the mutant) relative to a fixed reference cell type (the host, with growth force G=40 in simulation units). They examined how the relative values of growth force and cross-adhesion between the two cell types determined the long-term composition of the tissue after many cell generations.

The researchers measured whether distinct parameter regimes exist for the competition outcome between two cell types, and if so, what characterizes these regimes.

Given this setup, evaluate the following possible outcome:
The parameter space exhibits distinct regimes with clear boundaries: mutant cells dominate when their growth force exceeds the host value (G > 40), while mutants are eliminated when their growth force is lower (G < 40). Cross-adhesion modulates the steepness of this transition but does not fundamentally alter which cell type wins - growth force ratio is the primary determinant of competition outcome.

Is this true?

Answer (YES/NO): NO